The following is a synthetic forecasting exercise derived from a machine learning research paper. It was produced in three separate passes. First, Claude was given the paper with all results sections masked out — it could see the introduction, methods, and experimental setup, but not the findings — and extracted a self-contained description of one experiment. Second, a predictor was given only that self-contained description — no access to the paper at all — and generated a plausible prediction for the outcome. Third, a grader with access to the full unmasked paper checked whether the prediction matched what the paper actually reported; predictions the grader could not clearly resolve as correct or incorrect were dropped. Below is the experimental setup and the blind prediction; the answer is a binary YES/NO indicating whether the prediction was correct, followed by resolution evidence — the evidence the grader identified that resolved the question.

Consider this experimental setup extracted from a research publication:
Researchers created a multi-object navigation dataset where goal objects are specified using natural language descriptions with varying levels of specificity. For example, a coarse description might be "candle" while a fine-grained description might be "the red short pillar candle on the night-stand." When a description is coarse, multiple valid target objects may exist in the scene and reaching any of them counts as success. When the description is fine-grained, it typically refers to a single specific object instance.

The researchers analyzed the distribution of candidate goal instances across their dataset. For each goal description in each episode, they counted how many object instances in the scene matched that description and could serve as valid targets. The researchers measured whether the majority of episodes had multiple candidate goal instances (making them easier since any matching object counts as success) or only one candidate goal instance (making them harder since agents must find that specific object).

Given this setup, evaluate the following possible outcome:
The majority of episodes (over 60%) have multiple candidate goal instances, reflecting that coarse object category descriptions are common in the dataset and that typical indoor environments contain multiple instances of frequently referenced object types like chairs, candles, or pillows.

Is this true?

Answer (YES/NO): NO